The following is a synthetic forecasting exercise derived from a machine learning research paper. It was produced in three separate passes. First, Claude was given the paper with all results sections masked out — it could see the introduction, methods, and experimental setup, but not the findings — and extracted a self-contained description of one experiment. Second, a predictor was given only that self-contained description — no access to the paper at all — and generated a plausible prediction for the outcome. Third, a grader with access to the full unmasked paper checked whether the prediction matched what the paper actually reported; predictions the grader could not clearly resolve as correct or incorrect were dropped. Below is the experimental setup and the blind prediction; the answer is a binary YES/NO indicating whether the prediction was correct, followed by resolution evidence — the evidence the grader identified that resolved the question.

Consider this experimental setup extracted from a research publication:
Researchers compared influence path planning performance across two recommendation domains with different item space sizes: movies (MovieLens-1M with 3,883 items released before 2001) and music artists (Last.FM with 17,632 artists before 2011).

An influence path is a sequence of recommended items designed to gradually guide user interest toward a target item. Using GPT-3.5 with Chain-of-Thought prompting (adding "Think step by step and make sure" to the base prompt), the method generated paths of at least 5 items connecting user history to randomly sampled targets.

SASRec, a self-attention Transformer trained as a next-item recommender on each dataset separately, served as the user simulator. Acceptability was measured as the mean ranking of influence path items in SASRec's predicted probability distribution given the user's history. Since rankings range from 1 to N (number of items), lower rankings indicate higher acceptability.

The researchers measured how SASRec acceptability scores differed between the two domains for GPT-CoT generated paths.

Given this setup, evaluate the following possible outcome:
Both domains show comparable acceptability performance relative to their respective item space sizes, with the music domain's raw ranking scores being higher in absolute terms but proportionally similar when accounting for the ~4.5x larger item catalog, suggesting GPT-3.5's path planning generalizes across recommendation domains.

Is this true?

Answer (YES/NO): NO